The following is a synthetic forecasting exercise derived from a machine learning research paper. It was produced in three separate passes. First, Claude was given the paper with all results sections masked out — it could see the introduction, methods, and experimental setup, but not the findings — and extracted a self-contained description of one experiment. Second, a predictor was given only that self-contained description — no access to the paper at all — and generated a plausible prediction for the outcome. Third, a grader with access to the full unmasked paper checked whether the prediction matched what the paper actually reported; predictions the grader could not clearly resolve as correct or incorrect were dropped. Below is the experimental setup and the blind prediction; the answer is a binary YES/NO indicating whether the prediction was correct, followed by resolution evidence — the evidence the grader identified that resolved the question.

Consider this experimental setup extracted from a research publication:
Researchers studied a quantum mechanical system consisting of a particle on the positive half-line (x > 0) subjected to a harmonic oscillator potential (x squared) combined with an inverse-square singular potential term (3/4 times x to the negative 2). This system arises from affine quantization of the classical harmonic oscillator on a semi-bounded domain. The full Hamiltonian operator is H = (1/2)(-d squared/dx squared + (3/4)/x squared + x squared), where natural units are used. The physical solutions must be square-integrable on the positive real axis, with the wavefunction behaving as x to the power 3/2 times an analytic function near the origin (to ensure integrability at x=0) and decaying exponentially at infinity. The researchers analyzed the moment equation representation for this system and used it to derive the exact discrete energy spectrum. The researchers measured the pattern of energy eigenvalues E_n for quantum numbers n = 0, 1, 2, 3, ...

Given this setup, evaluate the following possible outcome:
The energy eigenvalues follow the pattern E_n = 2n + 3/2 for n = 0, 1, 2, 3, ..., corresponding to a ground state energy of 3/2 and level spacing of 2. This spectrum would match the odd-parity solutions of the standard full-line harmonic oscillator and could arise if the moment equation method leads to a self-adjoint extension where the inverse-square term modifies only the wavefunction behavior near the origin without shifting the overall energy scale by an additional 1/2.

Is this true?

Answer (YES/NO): NO